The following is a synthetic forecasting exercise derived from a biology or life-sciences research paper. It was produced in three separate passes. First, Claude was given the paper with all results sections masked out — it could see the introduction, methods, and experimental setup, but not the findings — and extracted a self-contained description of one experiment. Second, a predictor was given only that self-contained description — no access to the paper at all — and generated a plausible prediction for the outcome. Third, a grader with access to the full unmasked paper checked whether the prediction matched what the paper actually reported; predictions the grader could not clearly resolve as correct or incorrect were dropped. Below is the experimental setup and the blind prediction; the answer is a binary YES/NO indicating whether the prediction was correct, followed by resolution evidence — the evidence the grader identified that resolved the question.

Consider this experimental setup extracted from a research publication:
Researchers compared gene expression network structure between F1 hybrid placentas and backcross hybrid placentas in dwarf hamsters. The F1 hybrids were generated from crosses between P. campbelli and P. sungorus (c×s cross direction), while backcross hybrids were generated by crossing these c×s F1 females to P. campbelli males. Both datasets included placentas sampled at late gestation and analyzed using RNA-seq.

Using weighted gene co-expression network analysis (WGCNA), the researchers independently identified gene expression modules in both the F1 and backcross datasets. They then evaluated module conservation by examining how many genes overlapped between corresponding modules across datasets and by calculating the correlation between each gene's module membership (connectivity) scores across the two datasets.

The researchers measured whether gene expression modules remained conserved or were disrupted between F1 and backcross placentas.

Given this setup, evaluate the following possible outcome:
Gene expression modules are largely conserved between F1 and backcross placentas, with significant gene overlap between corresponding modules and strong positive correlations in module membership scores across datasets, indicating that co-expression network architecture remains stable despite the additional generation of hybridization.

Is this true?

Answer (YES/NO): NO